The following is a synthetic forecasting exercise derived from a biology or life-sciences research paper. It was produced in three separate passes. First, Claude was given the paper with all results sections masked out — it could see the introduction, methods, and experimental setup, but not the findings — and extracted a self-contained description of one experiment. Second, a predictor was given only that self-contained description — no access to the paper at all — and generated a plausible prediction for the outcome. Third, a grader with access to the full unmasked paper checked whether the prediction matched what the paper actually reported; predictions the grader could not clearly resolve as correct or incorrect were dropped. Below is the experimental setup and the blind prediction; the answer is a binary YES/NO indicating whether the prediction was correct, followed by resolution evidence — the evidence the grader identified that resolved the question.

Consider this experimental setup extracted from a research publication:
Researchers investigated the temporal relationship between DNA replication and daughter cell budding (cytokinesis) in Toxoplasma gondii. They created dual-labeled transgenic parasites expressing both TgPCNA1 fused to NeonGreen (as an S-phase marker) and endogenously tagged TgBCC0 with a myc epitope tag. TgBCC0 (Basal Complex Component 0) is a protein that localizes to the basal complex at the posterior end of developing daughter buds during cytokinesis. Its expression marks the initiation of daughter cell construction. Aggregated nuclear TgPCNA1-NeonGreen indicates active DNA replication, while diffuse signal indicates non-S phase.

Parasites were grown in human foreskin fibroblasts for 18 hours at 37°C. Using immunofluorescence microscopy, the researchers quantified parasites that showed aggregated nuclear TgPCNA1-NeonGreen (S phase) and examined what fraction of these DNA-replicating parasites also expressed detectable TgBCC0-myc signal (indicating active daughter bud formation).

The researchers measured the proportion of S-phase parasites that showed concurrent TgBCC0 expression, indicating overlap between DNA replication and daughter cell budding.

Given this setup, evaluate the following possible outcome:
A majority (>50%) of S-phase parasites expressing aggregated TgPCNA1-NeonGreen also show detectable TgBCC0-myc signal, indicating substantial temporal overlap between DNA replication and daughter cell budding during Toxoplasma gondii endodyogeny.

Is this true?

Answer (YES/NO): NO